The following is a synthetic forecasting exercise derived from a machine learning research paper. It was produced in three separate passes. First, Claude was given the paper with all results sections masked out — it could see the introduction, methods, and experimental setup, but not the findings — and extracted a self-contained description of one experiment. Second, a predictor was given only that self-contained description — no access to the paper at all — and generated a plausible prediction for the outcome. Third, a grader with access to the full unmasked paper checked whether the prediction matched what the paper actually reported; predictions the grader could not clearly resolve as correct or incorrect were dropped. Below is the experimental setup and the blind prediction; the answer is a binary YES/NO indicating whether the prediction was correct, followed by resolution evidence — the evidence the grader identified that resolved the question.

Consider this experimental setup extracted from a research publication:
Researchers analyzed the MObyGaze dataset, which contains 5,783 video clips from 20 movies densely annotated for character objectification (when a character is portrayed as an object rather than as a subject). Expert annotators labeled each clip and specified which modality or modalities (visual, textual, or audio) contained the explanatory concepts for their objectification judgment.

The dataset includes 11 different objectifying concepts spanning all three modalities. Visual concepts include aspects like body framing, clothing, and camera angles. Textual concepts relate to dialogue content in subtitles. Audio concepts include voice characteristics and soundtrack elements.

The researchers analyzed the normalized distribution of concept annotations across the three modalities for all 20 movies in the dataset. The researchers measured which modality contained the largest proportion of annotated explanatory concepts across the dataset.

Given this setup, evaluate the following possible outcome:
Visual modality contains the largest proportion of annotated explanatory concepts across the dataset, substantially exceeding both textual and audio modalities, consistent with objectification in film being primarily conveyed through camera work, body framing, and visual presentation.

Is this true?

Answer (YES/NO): YES